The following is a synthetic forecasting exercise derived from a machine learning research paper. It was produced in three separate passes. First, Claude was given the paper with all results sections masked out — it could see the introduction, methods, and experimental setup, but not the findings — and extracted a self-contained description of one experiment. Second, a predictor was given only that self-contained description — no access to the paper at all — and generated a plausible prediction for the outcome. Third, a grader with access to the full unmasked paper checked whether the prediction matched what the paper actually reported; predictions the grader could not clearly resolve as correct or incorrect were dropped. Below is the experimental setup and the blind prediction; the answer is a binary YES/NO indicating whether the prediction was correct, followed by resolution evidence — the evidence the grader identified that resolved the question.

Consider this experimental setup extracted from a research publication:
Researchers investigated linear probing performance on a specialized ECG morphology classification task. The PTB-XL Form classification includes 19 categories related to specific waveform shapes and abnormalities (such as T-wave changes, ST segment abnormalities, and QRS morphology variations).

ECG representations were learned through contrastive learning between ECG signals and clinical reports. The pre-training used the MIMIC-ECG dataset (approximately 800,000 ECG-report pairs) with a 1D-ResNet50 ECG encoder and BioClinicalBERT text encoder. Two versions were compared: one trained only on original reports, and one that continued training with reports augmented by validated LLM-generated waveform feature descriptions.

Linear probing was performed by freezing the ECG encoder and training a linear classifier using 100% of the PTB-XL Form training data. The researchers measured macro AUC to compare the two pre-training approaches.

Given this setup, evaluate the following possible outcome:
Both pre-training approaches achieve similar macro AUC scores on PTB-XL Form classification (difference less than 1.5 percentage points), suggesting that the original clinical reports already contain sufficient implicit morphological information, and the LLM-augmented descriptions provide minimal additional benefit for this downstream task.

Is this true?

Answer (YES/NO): NO